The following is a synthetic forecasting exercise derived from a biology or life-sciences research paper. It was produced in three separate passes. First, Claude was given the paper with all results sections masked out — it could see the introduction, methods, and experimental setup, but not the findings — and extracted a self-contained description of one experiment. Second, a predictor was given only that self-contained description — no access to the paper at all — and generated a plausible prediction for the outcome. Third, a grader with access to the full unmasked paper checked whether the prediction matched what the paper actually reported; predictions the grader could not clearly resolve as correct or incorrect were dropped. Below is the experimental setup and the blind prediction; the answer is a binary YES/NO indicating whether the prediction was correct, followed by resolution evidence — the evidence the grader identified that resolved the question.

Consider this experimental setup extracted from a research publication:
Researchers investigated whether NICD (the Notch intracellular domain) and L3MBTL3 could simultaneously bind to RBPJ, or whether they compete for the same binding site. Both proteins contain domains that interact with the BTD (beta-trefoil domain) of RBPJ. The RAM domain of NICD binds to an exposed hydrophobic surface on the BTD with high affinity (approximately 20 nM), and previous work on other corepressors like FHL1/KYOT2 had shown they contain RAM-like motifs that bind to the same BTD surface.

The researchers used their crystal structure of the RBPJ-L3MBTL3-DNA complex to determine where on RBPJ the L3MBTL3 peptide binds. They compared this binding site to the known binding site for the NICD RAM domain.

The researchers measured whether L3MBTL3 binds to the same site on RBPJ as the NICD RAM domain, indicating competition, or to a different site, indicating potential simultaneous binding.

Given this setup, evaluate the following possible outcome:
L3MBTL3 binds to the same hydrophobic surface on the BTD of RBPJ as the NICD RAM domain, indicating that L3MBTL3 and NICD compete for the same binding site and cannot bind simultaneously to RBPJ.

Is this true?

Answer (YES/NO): YES